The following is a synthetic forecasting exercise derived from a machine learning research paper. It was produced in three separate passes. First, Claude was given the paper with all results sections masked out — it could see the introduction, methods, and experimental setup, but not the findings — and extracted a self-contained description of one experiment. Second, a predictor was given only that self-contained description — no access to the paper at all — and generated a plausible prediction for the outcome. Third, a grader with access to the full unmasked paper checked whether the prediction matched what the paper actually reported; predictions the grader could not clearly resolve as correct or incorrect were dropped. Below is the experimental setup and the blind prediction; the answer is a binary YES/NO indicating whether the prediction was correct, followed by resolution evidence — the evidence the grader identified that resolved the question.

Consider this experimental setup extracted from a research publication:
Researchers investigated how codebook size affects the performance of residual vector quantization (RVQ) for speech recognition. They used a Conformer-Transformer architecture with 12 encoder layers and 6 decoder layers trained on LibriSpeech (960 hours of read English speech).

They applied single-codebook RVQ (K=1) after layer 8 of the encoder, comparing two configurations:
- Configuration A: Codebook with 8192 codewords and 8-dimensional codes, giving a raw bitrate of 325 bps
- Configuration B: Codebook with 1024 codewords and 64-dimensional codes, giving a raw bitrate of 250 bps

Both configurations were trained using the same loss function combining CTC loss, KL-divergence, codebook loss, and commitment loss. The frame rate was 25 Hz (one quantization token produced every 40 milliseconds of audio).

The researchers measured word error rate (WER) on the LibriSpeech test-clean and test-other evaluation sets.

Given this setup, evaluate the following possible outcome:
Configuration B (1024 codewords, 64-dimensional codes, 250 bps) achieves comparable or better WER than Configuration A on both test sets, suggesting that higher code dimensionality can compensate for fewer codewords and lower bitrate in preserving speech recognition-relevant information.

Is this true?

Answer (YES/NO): YES